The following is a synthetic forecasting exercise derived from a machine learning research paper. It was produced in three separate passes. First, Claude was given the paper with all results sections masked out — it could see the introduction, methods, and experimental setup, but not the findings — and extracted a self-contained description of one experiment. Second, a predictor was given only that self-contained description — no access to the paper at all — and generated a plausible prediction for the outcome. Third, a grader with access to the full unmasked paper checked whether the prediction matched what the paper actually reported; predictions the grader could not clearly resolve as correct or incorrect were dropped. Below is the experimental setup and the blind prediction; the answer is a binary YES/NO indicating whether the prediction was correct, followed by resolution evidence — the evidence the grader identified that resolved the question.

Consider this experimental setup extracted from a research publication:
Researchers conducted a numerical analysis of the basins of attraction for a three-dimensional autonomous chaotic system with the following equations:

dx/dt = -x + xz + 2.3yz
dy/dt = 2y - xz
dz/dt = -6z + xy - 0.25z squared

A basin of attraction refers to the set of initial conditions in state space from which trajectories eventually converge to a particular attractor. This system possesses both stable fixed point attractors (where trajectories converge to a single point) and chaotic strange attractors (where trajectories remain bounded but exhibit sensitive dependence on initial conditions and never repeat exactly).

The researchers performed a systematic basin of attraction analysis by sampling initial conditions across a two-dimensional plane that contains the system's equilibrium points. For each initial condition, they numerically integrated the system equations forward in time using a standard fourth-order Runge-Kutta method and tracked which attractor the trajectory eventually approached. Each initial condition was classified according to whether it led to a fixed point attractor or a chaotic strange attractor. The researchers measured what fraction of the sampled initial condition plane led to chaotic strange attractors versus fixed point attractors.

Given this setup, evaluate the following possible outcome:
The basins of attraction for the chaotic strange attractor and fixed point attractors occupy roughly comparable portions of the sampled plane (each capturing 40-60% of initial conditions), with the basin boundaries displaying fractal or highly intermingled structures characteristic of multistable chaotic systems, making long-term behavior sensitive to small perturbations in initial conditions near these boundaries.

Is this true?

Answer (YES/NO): NO